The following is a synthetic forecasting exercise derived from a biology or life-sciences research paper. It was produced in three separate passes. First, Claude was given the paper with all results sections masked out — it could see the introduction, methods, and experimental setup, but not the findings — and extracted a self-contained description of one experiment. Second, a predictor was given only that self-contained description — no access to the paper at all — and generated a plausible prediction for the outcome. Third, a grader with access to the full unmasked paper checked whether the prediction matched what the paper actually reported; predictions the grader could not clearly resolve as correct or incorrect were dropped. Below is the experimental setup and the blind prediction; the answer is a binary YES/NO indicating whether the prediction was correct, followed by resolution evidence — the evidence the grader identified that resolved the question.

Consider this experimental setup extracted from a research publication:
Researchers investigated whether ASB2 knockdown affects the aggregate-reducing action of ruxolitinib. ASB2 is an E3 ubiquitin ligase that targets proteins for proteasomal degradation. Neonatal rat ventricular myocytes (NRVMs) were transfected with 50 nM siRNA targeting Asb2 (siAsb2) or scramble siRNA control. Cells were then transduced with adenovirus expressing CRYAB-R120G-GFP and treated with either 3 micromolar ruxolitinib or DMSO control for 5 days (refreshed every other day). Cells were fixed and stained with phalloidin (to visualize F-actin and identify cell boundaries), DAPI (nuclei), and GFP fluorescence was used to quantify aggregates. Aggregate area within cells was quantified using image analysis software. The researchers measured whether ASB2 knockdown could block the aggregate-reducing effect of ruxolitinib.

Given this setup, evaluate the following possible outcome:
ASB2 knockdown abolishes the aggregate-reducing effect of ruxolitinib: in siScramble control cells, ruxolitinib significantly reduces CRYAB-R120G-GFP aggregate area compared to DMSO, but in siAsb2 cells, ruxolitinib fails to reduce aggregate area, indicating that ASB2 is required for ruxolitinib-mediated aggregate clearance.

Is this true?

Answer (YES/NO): YES